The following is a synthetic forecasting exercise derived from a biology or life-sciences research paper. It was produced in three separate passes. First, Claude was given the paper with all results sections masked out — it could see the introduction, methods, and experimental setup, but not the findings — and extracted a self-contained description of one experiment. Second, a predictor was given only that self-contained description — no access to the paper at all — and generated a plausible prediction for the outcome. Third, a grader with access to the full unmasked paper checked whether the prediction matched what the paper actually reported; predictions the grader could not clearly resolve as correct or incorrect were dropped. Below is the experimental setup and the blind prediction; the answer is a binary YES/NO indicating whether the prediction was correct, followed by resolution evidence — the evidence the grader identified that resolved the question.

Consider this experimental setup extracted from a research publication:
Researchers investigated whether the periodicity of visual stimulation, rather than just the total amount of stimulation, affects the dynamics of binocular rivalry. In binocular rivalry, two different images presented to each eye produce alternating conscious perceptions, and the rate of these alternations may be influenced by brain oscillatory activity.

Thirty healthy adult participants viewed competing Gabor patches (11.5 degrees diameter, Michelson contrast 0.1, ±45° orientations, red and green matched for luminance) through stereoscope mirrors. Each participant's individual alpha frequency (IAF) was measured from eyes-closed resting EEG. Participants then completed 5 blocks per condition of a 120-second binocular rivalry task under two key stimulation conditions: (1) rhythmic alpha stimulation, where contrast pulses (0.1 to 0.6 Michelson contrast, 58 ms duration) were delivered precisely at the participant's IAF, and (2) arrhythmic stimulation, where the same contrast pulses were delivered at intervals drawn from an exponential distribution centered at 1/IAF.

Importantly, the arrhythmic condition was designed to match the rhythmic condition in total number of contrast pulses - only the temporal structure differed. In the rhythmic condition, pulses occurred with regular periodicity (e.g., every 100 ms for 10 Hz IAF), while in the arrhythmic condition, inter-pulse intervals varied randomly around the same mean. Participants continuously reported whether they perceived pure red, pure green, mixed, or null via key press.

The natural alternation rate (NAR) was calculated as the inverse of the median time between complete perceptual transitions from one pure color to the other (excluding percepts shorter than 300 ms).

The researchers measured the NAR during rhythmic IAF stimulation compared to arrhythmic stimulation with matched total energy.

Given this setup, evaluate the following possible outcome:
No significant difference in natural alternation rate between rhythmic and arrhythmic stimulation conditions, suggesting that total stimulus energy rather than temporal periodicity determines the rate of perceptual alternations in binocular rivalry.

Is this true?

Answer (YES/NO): NO